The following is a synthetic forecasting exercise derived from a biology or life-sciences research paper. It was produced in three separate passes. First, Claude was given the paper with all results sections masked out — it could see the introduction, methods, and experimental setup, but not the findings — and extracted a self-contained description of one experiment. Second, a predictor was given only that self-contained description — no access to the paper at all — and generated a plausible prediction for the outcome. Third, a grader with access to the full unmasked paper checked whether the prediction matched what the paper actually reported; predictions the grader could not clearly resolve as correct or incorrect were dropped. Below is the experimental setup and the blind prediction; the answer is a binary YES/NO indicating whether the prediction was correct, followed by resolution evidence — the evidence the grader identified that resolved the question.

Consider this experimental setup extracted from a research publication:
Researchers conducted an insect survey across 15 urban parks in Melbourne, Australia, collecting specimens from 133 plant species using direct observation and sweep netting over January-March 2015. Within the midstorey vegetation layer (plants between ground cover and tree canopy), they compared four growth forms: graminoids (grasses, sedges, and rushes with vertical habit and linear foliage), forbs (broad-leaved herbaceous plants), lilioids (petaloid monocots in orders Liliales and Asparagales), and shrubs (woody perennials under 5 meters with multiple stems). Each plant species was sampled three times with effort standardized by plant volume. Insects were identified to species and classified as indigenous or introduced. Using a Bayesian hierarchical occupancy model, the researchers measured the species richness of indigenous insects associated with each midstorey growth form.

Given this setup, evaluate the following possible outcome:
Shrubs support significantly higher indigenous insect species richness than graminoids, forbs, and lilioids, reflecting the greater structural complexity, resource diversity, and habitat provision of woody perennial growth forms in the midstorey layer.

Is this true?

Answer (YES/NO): NO